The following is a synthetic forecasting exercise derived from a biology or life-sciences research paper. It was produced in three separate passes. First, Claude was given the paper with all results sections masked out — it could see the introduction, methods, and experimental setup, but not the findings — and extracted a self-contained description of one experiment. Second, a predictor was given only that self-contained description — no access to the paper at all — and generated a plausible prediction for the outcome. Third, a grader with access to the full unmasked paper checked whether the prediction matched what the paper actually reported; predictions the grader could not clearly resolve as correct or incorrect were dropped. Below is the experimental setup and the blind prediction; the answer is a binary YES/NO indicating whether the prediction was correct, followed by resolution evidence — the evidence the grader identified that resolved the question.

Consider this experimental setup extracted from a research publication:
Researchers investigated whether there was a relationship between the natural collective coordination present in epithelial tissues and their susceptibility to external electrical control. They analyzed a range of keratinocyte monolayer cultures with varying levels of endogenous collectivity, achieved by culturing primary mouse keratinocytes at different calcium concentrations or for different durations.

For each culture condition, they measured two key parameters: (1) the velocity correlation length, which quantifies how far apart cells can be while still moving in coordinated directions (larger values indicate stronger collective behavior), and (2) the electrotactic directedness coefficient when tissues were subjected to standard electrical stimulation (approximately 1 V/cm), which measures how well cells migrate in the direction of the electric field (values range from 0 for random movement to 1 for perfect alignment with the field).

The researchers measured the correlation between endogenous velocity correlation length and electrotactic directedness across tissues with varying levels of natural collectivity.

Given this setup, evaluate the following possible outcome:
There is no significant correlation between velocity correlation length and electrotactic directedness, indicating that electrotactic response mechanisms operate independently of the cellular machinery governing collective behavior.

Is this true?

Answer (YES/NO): NO